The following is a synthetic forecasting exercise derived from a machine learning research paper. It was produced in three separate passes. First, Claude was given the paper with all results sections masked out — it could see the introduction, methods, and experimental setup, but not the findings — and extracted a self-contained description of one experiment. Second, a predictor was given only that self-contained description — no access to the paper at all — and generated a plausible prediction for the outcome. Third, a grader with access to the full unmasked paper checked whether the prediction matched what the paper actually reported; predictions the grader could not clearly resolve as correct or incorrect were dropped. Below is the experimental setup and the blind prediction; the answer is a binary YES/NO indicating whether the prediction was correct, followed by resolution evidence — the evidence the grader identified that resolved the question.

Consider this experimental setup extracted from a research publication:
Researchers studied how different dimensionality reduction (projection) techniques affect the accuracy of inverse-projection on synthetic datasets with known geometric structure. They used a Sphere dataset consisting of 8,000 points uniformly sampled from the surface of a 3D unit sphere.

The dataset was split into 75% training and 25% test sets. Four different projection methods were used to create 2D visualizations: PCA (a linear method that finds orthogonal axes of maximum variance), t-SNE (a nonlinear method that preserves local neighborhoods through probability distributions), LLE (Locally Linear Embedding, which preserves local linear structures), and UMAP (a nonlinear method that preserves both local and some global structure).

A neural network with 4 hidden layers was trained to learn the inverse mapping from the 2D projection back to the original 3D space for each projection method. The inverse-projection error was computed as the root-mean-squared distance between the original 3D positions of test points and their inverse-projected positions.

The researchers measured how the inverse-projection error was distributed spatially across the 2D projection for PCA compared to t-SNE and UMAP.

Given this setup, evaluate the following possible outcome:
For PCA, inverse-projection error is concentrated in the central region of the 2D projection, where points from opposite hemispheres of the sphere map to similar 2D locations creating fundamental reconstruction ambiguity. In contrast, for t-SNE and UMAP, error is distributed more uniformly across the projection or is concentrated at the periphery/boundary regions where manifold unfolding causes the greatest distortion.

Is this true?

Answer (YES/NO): YES